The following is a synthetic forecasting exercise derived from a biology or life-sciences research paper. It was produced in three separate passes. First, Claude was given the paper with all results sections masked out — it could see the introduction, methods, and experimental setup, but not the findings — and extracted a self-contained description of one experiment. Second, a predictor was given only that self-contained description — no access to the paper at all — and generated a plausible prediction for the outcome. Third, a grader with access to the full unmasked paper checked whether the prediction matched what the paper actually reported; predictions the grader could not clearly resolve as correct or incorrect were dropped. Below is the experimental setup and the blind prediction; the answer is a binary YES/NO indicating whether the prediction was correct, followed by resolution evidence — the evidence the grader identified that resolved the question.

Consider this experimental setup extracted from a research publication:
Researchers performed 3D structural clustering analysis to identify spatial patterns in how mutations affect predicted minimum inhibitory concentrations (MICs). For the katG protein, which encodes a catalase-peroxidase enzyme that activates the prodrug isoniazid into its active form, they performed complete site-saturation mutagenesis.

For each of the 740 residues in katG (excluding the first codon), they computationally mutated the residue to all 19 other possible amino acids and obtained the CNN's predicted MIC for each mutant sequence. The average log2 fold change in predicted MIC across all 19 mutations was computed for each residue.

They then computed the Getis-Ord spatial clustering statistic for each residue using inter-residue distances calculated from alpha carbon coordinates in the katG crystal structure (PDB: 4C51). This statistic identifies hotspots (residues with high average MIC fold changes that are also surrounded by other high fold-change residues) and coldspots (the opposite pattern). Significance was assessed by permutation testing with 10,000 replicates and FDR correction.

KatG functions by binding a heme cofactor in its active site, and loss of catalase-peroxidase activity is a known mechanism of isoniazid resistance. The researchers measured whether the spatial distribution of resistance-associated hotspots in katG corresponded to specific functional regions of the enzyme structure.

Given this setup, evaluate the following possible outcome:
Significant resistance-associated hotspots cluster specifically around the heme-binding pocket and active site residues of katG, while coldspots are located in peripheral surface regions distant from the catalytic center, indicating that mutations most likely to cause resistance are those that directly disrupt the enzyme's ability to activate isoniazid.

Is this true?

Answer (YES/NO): NO